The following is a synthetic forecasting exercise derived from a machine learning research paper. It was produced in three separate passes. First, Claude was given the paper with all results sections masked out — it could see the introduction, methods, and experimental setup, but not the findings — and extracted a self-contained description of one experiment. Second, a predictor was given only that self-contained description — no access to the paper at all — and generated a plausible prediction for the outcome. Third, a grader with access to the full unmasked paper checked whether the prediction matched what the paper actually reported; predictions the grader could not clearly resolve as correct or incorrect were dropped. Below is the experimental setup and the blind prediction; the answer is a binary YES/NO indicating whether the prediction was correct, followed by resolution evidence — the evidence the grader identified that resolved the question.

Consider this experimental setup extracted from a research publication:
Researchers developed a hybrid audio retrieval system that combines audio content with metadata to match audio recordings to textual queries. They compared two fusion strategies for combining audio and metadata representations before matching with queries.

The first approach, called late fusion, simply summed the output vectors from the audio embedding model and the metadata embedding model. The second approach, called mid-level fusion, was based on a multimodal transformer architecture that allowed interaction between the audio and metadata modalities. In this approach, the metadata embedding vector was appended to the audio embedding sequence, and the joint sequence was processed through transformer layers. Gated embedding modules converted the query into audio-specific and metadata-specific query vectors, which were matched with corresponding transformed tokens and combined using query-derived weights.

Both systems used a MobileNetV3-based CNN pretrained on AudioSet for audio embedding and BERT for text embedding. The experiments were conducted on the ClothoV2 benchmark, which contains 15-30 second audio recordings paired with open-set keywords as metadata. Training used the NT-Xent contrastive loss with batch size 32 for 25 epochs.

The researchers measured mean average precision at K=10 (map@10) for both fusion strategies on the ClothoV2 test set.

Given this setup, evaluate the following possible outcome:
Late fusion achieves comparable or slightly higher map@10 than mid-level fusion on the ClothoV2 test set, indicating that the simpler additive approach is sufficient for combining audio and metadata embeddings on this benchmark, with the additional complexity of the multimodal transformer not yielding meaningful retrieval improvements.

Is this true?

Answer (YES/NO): YES